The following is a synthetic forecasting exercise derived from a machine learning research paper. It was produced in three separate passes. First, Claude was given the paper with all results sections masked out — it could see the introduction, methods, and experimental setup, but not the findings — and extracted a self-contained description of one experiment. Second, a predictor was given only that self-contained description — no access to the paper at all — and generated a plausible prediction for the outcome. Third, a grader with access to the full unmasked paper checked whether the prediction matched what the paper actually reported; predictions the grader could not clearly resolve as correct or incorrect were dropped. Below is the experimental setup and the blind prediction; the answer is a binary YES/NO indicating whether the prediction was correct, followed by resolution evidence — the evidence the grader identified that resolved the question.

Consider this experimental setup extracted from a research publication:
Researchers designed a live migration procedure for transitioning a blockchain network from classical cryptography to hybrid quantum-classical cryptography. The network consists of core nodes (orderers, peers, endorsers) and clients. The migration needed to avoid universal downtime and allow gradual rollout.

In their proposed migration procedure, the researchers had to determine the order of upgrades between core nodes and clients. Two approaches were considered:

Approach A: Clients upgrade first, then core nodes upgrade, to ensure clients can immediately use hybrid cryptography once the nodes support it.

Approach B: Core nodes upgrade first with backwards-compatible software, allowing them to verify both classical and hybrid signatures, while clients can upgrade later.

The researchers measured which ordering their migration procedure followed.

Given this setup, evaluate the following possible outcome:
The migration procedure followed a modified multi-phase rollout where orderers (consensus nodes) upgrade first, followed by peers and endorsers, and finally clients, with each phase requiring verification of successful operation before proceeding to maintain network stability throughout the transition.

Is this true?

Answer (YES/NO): NO